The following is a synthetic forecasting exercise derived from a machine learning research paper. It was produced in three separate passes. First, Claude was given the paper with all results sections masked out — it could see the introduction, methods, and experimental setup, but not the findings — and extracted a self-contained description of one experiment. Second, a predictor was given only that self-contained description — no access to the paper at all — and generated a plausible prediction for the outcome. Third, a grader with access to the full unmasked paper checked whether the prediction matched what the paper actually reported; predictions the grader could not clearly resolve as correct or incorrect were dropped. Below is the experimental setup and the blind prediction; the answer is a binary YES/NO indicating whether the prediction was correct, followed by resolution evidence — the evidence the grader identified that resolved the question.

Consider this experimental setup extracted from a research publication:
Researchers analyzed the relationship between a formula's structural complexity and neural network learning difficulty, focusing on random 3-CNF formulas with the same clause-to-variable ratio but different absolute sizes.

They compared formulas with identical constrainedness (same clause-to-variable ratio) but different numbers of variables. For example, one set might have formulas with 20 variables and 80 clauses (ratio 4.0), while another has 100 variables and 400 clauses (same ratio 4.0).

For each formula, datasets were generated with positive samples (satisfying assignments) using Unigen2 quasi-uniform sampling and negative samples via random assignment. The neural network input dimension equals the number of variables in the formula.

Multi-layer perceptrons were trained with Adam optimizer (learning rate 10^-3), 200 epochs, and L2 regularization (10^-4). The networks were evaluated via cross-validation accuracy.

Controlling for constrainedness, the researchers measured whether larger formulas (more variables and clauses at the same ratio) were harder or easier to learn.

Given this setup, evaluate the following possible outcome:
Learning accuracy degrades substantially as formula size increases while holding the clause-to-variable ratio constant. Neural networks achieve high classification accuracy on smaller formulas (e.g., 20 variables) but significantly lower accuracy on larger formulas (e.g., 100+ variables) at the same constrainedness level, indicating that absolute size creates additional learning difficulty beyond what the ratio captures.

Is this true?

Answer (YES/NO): NO